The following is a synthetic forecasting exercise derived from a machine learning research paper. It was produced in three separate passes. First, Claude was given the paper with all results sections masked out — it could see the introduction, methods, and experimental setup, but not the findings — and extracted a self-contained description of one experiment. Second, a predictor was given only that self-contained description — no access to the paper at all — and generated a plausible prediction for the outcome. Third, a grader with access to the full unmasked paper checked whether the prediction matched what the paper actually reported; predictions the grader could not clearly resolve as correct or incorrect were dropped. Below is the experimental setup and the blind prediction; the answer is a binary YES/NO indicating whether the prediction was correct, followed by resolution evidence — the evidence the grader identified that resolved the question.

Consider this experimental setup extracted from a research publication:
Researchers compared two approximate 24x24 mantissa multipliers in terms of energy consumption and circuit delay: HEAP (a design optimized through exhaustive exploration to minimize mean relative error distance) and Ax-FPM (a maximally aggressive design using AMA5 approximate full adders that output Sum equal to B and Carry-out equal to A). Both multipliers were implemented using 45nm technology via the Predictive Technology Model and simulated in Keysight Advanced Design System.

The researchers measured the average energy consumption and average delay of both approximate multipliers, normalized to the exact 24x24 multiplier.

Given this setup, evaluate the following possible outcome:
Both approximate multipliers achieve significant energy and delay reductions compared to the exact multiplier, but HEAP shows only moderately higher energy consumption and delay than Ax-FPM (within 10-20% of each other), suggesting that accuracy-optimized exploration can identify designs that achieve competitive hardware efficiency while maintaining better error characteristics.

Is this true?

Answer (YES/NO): NO